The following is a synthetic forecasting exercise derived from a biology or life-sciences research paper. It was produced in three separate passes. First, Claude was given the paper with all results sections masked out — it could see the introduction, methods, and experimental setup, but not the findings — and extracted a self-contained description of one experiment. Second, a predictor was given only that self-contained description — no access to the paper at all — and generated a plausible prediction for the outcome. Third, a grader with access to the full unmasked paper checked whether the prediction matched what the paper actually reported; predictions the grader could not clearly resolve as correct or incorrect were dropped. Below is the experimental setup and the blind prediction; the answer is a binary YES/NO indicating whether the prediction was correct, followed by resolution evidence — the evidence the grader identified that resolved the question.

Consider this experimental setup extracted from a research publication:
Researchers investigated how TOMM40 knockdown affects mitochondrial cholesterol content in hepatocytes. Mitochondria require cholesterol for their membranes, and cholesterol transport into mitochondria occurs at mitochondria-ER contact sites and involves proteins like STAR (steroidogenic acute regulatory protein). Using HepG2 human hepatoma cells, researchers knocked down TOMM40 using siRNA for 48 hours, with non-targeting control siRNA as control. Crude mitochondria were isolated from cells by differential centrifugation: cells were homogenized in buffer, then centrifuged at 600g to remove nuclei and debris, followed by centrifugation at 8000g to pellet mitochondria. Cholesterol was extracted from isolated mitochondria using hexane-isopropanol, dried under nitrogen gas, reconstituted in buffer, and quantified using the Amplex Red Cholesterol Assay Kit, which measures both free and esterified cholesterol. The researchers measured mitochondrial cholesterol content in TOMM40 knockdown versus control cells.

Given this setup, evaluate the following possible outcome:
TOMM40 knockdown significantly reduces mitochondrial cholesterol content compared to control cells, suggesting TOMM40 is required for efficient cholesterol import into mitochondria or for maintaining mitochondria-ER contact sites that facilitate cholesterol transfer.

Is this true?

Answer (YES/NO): YES